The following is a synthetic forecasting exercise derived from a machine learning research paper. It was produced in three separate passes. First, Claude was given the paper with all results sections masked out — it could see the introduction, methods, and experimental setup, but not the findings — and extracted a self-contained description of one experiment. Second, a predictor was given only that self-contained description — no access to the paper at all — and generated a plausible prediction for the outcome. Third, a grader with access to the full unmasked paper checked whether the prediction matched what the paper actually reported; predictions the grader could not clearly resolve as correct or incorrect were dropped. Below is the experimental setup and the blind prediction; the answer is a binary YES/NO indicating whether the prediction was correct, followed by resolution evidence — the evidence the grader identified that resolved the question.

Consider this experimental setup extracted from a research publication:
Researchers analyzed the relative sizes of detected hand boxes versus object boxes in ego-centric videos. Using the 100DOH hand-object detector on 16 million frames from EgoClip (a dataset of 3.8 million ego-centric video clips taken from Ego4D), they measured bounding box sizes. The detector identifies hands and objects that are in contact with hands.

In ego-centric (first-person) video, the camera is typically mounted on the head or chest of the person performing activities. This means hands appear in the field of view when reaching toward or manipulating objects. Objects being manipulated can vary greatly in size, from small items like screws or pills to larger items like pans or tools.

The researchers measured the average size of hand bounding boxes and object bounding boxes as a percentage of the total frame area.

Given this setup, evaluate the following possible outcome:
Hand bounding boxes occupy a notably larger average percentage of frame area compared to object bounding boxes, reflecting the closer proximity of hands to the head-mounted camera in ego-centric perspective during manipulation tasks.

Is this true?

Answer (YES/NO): NO